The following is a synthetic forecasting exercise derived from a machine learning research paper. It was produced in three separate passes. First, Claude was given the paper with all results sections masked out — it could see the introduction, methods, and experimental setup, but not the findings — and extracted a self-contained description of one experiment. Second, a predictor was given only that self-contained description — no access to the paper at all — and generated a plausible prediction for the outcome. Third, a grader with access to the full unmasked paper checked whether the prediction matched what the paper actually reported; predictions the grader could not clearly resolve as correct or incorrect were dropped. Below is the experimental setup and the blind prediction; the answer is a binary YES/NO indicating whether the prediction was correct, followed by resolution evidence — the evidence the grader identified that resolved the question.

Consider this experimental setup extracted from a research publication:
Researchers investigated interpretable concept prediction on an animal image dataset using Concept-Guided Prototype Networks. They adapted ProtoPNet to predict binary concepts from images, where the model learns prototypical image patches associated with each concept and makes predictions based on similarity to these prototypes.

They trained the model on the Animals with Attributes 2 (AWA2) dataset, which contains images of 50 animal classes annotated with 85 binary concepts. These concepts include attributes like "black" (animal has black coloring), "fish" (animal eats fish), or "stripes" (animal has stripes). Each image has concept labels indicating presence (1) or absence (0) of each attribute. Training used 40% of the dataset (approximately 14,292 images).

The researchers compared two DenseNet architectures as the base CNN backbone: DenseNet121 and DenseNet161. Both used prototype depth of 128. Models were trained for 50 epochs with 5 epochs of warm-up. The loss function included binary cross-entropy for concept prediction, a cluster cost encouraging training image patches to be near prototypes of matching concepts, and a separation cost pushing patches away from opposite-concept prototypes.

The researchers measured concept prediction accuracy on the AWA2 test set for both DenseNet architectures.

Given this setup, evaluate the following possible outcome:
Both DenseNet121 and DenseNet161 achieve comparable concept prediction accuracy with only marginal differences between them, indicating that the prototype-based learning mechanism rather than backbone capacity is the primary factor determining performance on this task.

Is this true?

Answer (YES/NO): YES